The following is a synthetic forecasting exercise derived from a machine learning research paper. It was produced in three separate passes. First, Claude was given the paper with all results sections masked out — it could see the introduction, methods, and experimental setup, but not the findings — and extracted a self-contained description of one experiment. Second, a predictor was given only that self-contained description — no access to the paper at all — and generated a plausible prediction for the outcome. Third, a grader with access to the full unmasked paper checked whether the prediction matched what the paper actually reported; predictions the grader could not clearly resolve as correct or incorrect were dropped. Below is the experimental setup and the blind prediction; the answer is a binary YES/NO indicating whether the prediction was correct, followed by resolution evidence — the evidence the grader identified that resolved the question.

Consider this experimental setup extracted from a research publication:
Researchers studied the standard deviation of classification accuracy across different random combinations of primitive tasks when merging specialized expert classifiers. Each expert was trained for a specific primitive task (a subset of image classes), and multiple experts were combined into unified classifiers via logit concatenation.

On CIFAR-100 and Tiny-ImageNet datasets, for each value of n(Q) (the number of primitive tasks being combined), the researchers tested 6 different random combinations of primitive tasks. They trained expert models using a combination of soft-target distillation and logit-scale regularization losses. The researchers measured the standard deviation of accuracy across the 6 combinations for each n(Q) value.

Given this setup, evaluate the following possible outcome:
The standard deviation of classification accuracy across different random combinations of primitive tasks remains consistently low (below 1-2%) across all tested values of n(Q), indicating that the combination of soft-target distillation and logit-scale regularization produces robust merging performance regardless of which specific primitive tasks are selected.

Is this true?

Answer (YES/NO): NO